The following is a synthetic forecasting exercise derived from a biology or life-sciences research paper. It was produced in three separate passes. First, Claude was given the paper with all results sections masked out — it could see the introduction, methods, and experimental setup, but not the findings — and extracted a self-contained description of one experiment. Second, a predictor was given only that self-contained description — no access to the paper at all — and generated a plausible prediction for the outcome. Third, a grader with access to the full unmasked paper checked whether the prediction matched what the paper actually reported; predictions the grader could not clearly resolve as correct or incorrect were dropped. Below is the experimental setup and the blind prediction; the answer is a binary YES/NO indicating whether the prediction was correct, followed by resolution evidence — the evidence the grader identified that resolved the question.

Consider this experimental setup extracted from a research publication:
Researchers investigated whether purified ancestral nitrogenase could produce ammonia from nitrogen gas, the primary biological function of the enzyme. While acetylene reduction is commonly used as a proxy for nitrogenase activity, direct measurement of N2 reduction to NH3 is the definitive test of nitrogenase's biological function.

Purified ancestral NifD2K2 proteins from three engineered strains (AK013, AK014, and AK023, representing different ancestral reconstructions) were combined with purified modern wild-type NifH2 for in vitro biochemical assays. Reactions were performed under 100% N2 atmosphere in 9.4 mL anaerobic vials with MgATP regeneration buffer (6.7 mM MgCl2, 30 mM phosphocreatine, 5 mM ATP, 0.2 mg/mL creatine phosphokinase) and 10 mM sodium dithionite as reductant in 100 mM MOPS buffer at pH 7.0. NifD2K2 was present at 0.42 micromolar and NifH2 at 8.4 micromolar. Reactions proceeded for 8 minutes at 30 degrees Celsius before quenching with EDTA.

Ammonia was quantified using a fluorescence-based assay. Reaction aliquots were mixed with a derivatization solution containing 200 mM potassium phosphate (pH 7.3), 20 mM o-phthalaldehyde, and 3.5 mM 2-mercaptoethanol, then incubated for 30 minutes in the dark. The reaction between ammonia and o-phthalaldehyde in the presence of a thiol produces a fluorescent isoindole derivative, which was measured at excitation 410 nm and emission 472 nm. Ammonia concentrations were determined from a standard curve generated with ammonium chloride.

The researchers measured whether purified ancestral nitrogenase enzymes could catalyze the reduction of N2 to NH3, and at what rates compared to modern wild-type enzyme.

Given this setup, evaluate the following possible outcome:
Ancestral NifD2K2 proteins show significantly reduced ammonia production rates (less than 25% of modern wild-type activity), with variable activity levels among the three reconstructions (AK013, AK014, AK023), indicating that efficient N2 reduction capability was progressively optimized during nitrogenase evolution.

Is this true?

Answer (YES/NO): NO